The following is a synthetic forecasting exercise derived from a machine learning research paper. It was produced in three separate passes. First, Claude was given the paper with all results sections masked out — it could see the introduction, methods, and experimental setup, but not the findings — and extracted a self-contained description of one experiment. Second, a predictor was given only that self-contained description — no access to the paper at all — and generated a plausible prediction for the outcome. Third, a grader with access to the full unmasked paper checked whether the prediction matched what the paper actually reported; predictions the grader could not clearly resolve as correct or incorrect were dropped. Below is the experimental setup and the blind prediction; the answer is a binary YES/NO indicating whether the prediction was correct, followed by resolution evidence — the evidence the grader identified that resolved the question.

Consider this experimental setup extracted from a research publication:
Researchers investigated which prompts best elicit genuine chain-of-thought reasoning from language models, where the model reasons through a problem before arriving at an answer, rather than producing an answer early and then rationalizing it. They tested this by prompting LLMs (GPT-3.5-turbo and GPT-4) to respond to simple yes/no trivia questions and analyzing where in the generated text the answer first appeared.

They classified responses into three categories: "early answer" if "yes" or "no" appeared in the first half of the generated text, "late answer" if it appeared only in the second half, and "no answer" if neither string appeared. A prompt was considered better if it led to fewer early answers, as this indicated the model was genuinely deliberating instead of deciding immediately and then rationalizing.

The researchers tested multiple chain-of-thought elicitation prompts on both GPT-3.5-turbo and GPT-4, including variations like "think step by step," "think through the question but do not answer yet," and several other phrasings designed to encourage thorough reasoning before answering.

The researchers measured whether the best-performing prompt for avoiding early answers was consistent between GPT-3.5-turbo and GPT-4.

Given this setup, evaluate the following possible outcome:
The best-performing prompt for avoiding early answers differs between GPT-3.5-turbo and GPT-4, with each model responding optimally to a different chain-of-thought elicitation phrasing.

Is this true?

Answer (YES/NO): YES